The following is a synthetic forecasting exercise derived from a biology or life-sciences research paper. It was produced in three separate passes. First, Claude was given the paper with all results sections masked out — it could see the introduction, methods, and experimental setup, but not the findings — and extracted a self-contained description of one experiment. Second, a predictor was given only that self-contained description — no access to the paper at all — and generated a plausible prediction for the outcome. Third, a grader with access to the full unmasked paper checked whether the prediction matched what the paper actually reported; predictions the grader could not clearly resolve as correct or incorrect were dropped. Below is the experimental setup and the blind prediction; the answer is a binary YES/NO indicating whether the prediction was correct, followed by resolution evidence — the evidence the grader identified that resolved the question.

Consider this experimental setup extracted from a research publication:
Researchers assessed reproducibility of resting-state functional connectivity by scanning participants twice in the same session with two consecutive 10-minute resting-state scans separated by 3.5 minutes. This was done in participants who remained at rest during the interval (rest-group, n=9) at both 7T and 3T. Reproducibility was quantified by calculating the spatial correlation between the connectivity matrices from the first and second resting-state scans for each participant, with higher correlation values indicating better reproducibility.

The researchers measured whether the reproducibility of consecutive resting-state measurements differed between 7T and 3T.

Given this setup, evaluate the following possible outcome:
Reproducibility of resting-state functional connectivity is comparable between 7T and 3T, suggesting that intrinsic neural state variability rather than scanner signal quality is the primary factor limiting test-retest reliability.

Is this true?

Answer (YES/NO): YES